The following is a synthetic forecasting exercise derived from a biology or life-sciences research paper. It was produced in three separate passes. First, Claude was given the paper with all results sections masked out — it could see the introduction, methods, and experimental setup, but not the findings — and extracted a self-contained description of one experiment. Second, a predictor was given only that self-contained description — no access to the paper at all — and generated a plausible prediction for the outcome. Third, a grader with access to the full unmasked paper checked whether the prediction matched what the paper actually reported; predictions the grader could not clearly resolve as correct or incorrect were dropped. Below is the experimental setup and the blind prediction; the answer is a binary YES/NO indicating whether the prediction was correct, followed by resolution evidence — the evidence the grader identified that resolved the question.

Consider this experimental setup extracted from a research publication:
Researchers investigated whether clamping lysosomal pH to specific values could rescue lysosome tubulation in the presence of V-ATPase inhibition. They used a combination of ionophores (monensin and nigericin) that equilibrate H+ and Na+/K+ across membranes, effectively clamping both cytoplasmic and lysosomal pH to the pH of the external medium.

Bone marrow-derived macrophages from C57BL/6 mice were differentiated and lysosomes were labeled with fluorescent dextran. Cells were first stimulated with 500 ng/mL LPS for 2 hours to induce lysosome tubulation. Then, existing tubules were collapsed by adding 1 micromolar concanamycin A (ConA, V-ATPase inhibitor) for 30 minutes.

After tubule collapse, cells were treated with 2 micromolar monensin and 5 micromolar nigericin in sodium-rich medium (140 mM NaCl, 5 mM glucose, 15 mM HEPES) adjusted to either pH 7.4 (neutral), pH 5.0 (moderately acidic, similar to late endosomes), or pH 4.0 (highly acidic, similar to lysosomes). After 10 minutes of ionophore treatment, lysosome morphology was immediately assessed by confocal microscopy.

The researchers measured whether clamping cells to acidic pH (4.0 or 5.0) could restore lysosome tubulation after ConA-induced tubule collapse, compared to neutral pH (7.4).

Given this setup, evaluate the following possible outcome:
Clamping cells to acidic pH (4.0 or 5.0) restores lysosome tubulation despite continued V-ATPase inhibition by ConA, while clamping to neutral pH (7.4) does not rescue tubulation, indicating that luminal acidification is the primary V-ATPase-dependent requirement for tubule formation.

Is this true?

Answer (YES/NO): NO